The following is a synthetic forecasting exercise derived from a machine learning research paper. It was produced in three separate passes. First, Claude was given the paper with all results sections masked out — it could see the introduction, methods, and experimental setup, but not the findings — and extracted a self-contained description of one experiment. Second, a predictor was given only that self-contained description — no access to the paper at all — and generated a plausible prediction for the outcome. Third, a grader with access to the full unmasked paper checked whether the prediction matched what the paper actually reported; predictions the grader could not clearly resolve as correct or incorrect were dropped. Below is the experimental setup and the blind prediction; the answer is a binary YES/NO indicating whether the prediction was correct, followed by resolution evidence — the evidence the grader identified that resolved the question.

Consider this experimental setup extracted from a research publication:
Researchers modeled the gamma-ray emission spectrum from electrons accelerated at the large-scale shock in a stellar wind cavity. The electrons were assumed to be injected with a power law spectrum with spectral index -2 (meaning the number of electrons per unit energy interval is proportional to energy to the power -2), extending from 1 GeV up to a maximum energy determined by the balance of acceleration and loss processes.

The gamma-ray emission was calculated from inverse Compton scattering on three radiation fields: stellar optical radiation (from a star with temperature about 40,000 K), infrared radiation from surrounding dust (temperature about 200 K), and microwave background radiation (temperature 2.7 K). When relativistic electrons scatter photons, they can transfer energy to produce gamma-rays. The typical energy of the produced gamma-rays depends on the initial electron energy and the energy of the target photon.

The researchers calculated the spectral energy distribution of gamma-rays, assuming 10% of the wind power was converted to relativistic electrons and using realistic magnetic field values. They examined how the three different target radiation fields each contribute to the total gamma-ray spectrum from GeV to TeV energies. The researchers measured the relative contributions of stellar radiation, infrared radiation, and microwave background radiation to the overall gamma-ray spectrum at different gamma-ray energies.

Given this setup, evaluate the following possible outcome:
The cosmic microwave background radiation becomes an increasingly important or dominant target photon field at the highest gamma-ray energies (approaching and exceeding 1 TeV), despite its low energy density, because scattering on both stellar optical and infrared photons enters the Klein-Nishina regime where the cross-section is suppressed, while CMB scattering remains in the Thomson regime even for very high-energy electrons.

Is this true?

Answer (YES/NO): NO